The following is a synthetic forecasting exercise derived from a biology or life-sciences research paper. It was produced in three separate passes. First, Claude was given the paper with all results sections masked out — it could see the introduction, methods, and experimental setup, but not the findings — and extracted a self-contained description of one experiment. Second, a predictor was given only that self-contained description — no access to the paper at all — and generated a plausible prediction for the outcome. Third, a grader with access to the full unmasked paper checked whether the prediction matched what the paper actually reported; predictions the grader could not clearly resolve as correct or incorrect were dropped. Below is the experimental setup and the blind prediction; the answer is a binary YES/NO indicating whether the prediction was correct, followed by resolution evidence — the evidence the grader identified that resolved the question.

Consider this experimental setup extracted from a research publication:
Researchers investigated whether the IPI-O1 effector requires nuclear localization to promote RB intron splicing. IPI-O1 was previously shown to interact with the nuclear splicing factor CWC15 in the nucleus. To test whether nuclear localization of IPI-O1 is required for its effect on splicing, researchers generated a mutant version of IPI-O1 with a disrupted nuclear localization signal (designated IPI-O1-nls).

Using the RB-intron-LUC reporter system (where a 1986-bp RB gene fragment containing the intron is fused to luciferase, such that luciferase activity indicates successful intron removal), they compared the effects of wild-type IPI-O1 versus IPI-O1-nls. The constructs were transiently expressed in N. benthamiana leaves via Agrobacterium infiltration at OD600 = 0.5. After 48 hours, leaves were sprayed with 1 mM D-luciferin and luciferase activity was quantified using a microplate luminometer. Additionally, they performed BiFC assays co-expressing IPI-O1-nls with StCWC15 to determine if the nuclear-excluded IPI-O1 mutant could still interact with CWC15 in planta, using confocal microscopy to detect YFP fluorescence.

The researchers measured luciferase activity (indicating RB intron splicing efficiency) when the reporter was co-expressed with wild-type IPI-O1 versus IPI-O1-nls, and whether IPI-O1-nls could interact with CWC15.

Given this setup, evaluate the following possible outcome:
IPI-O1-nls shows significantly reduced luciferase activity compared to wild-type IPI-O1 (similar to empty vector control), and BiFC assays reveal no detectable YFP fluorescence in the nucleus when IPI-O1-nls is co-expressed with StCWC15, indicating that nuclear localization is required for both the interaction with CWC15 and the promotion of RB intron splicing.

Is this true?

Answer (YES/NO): YES